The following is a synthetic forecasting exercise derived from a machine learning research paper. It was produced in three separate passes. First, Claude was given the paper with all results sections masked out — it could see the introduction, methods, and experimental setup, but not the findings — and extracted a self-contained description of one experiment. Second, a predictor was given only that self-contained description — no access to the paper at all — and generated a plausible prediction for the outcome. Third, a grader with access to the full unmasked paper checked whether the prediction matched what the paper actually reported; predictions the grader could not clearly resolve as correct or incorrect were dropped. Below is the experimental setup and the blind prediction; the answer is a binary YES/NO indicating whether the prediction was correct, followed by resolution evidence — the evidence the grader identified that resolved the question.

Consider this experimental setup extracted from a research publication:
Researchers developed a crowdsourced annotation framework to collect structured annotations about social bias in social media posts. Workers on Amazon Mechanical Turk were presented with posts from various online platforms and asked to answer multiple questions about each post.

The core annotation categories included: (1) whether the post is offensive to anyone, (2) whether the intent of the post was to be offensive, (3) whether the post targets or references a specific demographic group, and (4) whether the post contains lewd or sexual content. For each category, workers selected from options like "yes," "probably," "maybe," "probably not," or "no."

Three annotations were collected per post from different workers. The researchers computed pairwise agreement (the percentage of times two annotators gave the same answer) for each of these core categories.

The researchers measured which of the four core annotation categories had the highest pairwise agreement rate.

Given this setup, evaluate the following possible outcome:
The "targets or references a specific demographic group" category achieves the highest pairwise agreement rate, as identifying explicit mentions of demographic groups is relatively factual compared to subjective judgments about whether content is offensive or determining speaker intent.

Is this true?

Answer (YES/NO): NO